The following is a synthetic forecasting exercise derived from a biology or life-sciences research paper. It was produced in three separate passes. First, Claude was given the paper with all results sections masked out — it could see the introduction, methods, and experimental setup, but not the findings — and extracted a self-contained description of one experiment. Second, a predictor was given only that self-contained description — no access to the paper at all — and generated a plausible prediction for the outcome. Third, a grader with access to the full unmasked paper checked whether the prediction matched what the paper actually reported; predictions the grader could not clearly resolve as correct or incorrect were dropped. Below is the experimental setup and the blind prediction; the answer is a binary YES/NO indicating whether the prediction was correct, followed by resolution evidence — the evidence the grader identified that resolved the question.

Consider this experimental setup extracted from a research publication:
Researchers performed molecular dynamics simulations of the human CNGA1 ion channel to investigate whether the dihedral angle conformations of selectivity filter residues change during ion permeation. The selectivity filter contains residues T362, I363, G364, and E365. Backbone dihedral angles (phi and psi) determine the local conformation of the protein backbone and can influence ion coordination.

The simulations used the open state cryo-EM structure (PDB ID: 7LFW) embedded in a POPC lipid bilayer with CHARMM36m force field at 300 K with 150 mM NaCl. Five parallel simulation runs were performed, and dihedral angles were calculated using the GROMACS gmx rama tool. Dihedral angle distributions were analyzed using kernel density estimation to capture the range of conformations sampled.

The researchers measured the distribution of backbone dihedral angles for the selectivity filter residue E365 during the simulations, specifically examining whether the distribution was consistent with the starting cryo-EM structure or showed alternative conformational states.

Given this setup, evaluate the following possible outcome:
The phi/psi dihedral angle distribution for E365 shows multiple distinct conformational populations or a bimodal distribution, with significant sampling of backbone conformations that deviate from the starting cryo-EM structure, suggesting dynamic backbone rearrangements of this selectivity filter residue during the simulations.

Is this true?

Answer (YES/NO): NO